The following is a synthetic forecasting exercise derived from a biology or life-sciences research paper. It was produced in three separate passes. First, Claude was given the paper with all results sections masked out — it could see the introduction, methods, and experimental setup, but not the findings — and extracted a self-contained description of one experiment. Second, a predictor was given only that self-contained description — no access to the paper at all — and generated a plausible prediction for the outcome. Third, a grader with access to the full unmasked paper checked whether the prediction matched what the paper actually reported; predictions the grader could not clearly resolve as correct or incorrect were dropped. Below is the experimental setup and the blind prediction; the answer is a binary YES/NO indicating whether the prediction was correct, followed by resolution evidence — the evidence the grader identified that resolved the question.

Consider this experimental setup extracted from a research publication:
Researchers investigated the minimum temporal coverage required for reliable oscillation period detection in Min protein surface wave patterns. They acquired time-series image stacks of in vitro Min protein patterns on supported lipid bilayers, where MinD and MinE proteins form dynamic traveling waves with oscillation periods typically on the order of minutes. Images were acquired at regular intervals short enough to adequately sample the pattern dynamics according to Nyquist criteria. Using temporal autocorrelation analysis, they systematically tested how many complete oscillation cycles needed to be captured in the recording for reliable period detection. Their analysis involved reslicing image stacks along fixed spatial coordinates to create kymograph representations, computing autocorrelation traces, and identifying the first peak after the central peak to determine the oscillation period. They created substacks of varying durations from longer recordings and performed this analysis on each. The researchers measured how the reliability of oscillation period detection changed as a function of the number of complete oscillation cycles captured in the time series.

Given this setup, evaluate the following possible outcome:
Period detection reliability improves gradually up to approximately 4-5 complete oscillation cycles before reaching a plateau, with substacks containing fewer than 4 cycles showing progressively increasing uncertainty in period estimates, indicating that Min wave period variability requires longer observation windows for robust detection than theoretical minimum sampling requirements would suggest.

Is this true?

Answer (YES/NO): NO